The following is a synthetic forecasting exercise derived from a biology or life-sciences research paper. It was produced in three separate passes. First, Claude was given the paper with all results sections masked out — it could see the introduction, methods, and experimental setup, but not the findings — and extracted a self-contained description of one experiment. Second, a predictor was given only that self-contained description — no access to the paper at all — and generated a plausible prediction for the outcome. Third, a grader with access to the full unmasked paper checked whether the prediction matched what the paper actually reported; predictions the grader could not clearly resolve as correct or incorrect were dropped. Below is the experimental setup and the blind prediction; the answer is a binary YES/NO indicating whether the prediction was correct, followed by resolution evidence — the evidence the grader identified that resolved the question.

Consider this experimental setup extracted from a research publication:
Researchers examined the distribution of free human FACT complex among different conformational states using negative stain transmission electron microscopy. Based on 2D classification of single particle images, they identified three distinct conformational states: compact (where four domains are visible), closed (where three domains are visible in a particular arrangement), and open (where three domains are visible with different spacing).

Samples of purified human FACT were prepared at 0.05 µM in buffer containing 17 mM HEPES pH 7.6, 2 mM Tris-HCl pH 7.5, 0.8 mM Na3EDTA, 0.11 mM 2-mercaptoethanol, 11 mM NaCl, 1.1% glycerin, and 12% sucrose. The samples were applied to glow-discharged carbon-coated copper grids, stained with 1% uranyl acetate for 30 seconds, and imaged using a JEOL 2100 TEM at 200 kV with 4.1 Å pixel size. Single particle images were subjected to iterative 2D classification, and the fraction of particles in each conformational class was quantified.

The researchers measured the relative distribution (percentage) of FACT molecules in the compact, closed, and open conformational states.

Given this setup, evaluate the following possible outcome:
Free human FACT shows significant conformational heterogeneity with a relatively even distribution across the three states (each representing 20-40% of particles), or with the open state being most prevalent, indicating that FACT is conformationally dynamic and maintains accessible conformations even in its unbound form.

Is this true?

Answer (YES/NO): NO